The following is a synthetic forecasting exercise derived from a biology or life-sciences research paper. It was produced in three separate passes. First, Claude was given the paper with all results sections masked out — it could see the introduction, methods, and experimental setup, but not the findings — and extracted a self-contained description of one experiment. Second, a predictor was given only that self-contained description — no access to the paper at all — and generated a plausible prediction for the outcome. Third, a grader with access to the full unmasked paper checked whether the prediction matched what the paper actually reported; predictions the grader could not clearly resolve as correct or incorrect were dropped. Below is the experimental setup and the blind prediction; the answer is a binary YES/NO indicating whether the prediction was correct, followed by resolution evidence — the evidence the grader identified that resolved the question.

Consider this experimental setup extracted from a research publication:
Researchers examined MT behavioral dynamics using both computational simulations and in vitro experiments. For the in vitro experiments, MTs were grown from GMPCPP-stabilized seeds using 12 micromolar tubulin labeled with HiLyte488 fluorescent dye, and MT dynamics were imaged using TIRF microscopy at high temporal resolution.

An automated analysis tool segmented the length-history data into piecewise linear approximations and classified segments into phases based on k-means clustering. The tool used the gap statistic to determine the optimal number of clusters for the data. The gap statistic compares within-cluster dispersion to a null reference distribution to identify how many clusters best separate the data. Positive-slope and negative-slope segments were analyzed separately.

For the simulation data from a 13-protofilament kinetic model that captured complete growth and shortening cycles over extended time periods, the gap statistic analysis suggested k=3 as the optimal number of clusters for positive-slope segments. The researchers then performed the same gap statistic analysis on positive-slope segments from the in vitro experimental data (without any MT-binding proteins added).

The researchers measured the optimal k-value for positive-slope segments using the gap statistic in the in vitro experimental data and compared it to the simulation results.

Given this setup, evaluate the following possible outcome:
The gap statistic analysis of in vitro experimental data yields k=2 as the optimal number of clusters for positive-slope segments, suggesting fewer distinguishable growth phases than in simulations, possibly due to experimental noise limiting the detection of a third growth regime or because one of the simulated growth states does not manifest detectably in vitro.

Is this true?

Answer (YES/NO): NO